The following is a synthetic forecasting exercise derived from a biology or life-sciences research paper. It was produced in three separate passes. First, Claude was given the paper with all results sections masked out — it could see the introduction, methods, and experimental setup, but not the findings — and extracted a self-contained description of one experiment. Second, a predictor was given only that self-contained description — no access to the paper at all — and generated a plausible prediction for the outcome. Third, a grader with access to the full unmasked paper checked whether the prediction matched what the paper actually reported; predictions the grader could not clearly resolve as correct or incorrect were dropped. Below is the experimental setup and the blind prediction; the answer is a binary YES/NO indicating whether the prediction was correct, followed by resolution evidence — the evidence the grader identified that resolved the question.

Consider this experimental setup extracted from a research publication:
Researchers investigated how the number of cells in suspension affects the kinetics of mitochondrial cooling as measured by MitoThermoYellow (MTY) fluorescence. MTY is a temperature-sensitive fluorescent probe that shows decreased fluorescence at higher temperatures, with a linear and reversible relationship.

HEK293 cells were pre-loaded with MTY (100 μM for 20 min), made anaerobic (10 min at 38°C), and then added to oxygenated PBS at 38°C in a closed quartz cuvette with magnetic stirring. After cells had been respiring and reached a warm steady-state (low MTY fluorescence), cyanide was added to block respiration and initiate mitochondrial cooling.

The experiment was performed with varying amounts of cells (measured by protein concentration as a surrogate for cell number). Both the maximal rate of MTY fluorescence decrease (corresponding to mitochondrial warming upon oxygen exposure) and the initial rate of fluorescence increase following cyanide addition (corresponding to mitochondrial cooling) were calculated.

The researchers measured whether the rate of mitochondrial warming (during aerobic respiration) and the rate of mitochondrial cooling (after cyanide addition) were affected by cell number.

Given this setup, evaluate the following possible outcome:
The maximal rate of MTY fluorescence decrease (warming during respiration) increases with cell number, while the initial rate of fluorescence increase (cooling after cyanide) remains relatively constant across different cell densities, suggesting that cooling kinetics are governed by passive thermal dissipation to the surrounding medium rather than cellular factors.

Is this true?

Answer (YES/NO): NO